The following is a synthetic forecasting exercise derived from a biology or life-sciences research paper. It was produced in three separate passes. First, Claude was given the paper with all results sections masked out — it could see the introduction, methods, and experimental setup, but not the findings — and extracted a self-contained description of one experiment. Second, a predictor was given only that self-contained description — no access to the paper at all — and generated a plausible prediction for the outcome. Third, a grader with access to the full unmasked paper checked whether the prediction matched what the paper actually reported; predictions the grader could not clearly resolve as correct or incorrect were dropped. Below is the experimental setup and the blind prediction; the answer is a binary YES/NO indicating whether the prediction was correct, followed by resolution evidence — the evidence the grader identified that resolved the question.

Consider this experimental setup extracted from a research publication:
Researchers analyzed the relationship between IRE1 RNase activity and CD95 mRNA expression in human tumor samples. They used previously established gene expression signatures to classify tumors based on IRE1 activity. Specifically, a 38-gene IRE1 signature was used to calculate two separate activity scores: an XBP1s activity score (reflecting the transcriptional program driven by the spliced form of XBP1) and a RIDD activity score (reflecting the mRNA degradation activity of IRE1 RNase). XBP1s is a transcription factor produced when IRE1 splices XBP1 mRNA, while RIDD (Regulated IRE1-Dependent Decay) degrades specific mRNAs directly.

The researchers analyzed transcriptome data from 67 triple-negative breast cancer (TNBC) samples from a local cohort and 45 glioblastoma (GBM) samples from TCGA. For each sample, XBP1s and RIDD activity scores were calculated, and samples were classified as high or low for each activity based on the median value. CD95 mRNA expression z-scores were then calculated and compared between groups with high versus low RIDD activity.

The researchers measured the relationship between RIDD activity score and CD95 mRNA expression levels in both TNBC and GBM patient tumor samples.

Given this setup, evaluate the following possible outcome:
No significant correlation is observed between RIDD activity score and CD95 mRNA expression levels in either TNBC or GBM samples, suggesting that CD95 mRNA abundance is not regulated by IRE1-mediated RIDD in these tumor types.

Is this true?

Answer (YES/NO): NO